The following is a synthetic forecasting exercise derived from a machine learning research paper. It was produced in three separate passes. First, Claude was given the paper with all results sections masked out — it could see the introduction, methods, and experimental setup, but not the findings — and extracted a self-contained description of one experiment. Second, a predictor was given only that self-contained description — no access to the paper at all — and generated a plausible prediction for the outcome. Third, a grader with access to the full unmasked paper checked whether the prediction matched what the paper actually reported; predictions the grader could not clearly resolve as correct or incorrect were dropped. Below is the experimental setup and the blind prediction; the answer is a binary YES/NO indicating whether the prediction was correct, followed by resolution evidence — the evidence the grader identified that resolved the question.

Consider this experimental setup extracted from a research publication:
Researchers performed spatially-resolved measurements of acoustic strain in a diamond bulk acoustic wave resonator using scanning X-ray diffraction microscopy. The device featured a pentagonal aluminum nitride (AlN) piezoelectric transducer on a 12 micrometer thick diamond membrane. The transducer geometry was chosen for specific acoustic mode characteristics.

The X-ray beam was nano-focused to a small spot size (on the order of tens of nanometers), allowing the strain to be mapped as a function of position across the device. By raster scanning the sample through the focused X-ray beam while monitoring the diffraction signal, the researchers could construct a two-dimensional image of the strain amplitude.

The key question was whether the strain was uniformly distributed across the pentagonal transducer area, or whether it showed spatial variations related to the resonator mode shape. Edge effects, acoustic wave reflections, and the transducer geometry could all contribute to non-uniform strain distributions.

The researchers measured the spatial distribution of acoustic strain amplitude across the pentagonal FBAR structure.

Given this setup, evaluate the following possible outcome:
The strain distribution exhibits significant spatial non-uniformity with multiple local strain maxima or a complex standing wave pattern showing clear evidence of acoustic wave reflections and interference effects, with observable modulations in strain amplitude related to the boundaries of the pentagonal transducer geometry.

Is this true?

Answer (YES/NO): NO